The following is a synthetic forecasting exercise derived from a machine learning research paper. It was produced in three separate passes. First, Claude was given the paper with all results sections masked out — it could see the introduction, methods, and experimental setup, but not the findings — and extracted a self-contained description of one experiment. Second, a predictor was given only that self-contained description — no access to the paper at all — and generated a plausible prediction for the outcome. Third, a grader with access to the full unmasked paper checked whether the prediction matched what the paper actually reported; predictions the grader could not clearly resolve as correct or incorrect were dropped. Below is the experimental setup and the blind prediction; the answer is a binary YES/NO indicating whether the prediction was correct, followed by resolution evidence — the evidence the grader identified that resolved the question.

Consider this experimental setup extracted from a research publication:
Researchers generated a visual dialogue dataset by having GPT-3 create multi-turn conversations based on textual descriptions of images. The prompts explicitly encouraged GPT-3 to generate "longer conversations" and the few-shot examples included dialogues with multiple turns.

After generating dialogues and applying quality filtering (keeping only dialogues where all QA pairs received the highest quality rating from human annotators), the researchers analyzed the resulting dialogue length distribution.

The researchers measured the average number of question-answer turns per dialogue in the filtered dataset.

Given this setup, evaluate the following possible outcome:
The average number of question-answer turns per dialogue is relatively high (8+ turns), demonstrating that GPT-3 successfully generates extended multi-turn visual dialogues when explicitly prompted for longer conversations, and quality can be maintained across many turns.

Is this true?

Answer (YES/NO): NO